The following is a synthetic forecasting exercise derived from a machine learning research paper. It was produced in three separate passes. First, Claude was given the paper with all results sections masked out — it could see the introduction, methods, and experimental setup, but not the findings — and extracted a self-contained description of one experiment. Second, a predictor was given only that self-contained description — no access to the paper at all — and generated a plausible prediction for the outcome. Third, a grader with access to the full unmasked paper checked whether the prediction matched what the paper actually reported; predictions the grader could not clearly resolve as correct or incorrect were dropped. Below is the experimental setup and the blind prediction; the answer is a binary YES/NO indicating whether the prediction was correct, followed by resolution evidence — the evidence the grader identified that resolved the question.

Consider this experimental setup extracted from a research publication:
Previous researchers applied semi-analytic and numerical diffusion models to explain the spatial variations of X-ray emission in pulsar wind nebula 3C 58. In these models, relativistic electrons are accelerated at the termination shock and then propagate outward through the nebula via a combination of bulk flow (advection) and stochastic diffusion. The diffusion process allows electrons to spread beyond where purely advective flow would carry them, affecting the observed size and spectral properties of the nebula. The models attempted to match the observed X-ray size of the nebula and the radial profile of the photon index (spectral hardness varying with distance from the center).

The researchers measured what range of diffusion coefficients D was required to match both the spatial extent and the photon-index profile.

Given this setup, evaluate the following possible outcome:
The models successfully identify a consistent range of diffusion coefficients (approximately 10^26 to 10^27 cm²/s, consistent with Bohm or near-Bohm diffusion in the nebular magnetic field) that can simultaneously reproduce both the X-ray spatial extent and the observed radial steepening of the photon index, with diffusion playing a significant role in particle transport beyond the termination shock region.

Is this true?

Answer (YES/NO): YES